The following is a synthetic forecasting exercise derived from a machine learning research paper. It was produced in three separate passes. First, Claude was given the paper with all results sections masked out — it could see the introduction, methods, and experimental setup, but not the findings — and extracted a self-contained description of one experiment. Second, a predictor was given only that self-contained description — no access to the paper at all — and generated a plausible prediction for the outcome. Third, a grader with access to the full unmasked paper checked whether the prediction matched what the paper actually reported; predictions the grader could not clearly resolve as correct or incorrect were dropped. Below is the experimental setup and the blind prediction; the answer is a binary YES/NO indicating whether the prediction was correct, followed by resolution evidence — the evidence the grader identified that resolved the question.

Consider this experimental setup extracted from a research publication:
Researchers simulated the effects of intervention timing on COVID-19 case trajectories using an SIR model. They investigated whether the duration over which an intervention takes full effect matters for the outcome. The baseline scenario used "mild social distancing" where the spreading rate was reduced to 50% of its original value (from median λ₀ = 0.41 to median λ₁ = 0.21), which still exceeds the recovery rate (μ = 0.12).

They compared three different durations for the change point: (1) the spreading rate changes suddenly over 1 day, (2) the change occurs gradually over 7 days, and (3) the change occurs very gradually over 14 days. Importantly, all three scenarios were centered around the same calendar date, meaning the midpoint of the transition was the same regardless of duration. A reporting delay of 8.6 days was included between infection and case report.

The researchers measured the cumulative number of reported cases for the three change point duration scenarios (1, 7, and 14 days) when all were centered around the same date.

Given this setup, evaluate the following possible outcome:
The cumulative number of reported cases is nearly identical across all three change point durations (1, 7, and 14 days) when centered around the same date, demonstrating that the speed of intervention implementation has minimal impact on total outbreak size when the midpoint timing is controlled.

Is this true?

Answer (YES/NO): YES